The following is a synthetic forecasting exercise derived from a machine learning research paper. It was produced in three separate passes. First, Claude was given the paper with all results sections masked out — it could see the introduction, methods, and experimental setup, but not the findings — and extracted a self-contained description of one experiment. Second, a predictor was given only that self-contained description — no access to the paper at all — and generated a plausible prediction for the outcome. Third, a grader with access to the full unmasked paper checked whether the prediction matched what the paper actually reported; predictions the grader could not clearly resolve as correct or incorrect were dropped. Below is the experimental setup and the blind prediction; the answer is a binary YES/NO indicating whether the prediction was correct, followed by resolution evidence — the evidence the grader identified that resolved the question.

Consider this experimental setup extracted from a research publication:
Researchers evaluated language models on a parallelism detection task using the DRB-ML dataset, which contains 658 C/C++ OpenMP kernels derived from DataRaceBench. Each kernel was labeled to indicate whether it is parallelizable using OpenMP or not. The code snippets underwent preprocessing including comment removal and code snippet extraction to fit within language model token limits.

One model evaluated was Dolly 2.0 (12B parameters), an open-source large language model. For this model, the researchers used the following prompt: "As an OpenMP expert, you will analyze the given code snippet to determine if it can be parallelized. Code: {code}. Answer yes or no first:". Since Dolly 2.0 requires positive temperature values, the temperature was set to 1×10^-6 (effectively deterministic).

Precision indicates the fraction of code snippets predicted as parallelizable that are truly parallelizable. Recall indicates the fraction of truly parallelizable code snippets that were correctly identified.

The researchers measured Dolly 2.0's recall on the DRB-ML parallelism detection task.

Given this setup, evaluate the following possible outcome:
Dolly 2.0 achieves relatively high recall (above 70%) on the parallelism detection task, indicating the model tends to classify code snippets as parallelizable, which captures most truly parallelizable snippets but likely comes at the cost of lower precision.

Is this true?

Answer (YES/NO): NO